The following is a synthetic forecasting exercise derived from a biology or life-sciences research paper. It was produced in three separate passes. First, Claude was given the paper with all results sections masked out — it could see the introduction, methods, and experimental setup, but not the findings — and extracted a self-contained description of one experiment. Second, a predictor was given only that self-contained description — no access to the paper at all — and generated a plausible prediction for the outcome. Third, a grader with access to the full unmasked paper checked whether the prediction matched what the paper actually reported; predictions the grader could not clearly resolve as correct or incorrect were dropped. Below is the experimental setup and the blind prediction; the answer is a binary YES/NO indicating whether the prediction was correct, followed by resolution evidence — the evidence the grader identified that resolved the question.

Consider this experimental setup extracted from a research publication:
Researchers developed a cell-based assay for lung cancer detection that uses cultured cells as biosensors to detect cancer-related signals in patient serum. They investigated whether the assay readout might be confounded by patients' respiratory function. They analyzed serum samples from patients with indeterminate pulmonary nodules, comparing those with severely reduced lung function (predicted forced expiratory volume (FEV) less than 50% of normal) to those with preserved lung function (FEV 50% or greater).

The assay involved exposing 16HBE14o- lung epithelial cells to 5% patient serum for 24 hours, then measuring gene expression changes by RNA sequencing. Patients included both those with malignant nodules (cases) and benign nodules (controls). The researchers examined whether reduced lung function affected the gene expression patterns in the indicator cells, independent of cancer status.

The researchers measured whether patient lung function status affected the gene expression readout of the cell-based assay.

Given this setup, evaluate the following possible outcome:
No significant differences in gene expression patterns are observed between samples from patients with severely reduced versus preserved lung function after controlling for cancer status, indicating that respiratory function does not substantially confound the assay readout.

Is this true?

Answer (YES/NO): NO